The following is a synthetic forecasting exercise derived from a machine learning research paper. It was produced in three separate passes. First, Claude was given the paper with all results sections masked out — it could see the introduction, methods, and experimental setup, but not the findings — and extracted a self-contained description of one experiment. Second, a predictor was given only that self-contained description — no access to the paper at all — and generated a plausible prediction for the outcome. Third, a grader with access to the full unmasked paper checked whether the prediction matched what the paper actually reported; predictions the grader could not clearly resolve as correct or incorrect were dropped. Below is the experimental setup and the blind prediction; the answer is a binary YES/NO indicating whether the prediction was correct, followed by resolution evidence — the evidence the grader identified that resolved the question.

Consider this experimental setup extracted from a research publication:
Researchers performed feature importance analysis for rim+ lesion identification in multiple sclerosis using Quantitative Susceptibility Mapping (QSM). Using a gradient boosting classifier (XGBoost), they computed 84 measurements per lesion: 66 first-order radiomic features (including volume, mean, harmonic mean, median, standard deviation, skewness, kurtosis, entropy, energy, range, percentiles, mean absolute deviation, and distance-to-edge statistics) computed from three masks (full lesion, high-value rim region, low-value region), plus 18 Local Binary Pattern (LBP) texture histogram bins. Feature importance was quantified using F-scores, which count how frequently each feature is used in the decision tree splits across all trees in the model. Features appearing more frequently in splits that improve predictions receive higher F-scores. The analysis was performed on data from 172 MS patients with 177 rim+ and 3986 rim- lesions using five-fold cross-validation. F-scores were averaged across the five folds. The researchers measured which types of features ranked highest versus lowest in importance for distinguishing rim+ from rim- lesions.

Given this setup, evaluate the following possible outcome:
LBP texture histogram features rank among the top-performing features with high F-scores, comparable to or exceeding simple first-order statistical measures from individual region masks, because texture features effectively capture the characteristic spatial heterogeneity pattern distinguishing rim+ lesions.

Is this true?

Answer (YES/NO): YES